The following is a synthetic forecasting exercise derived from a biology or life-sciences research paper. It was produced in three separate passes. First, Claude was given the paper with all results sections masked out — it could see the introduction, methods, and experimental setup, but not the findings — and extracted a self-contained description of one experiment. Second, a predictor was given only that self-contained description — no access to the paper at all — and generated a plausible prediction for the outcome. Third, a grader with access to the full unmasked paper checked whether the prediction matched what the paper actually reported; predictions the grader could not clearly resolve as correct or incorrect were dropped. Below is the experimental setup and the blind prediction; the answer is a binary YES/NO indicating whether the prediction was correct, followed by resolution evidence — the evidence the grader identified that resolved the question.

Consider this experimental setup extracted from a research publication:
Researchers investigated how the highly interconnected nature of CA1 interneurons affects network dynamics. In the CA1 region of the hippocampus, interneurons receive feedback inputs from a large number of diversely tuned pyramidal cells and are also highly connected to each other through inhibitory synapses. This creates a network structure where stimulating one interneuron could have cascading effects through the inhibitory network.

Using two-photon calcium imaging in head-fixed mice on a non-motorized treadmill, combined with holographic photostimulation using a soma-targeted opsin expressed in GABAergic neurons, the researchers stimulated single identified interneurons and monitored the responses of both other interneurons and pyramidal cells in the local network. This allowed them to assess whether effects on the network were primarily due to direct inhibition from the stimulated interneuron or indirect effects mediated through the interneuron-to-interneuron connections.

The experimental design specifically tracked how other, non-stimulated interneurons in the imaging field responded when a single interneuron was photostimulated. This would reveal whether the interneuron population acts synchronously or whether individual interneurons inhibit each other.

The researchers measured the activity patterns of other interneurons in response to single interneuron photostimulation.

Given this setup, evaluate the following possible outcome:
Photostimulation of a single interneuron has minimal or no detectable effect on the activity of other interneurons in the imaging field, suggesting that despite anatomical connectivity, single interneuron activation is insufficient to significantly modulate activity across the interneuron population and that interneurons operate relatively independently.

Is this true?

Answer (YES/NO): NO